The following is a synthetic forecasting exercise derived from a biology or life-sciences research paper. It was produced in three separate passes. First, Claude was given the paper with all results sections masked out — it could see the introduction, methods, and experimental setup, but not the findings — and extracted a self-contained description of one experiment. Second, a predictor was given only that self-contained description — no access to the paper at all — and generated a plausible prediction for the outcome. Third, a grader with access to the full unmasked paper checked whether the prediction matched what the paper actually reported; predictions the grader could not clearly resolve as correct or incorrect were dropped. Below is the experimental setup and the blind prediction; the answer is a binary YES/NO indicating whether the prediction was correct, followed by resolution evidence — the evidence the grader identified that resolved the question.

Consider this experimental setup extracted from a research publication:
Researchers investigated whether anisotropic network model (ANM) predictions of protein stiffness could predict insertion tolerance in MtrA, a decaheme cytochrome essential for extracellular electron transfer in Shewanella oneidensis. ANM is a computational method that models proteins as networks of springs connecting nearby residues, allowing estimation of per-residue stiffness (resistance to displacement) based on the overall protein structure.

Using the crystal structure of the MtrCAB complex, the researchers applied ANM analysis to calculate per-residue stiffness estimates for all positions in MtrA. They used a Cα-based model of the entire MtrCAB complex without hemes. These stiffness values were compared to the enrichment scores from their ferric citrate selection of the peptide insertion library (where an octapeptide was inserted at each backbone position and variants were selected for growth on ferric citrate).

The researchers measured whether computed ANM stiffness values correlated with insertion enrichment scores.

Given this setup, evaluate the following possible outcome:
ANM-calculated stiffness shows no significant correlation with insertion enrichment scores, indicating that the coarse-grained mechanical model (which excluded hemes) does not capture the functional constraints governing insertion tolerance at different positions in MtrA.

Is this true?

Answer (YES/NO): YES